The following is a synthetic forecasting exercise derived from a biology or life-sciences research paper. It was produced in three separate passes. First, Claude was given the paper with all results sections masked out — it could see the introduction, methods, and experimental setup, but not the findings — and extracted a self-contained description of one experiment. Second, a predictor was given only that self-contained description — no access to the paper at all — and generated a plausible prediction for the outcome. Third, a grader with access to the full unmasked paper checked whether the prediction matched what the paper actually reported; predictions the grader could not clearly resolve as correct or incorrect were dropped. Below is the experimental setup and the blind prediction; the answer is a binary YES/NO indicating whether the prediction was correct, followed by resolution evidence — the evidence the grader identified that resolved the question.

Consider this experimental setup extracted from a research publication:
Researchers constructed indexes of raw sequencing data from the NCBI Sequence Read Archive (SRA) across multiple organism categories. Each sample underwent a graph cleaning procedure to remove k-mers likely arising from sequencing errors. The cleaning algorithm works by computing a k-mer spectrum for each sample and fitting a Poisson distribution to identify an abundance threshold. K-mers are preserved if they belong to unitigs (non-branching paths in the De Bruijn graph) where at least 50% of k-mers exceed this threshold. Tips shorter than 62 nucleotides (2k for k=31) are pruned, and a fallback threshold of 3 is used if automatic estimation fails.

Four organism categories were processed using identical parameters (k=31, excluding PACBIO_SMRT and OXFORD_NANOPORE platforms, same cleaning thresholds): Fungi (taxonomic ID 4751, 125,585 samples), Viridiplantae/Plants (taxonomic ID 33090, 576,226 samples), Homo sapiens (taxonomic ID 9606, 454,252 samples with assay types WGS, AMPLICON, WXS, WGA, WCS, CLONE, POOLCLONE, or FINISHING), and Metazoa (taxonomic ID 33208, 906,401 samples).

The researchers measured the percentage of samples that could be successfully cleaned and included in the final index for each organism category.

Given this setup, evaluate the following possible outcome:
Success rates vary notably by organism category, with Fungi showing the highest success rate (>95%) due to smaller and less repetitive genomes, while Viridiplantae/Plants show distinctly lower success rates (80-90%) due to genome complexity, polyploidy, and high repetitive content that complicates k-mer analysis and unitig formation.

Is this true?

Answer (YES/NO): NO